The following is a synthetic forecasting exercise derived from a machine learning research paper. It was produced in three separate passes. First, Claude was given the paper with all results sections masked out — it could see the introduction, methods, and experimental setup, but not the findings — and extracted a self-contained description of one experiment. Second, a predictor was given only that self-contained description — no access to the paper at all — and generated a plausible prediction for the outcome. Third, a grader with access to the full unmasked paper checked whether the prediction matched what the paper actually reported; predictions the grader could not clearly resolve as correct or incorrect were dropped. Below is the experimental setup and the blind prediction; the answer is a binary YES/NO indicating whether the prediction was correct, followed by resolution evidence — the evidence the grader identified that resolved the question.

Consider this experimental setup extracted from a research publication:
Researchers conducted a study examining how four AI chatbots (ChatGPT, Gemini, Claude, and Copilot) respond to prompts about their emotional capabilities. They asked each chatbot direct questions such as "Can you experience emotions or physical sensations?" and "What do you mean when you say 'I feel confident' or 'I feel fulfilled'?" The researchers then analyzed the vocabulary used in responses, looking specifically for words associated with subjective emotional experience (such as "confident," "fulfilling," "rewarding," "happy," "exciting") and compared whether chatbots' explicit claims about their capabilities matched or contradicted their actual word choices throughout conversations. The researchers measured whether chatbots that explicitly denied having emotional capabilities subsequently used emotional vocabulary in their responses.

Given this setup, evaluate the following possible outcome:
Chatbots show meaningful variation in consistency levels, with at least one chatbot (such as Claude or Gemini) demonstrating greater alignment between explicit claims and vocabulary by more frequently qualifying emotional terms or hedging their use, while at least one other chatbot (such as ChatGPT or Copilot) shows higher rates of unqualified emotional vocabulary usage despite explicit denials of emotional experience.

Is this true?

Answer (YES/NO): NO